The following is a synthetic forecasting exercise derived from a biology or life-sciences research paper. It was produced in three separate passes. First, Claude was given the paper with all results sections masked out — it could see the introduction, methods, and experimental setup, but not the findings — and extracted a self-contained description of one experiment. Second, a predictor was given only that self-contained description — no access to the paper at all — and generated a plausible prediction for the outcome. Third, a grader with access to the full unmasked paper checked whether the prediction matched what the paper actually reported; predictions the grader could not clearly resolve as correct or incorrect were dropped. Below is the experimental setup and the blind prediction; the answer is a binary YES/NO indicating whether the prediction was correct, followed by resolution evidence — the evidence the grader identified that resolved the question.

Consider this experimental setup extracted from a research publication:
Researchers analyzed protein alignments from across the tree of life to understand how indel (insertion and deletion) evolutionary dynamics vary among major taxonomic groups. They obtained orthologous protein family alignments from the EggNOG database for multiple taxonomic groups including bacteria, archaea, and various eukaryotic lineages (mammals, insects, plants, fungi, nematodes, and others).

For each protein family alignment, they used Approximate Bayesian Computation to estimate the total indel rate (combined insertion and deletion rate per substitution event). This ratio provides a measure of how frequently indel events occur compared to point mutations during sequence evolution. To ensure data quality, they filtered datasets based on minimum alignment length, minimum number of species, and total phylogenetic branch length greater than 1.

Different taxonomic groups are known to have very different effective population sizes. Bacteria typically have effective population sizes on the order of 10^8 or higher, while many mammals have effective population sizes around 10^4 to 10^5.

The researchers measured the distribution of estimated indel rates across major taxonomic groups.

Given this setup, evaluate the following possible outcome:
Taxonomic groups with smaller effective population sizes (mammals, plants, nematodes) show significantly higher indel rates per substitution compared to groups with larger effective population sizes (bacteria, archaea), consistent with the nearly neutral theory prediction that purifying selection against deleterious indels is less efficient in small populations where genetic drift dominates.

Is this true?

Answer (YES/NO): YES